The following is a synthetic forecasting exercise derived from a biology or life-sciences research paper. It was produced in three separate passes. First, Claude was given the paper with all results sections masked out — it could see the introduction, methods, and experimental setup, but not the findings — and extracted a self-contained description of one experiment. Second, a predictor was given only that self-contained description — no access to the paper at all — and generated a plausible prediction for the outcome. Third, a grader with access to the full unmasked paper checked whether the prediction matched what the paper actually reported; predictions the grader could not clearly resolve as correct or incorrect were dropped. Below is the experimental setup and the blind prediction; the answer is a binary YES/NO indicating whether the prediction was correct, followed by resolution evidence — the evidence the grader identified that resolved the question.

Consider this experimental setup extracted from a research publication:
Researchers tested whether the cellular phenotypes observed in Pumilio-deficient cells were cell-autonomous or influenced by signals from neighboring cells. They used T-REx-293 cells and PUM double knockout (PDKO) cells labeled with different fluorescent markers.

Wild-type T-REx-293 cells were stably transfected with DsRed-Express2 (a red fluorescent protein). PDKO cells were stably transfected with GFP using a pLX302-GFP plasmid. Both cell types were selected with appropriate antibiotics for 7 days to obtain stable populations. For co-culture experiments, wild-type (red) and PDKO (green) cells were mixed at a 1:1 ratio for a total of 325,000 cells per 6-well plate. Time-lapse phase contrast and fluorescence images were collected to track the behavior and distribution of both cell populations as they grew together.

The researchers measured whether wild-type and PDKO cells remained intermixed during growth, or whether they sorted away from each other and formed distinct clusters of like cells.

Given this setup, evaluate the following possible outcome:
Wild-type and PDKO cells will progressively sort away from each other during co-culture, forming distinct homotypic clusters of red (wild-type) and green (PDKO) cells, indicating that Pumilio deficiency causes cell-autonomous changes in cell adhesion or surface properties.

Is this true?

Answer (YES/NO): NO